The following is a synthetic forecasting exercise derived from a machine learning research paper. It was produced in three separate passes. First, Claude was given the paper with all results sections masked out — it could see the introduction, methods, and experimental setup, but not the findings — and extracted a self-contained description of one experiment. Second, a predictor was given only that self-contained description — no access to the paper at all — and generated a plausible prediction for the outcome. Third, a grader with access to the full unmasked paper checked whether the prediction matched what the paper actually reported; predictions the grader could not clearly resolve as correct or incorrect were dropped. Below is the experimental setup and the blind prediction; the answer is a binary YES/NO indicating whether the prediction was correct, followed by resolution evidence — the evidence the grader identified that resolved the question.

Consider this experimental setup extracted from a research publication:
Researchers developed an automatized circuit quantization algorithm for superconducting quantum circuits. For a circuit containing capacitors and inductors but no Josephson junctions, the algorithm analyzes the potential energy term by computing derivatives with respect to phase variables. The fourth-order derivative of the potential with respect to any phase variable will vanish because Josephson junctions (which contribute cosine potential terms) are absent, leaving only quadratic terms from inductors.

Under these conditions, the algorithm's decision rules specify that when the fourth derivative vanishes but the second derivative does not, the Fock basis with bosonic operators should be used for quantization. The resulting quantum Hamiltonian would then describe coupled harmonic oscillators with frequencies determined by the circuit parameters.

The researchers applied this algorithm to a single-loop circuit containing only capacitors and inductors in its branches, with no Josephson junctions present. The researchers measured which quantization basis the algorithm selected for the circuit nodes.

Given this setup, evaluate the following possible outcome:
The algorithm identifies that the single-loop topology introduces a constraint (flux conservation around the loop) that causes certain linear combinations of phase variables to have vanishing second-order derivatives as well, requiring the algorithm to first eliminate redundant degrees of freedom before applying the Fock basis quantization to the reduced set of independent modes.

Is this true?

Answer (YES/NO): NO